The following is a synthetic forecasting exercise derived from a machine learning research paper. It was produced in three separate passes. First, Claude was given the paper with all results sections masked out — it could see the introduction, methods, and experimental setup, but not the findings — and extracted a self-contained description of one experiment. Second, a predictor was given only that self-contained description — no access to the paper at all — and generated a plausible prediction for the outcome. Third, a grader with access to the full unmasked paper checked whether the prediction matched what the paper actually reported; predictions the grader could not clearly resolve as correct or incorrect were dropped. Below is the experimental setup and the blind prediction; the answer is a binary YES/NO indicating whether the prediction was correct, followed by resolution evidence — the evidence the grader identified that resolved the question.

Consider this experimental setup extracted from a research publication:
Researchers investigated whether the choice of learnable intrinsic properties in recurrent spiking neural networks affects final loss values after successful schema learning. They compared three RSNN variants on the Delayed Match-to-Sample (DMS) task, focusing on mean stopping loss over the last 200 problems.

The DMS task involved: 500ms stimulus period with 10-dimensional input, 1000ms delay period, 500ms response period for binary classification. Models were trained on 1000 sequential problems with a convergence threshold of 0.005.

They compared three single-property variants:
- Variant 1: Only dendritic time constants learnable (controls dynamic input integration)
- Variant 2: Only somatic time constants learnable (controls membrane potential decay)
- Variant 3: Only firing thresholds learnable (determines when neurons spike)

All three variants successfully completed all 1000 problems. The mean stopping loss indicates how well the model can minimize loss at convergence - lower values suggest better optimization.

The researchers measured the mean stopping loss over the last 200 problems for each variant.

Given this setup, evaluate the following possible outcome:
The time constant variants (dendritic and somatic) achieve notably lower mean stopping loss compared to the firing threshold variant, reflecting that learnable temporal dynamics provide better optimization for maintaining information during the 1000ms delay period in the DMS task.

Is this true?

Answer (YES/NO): NO